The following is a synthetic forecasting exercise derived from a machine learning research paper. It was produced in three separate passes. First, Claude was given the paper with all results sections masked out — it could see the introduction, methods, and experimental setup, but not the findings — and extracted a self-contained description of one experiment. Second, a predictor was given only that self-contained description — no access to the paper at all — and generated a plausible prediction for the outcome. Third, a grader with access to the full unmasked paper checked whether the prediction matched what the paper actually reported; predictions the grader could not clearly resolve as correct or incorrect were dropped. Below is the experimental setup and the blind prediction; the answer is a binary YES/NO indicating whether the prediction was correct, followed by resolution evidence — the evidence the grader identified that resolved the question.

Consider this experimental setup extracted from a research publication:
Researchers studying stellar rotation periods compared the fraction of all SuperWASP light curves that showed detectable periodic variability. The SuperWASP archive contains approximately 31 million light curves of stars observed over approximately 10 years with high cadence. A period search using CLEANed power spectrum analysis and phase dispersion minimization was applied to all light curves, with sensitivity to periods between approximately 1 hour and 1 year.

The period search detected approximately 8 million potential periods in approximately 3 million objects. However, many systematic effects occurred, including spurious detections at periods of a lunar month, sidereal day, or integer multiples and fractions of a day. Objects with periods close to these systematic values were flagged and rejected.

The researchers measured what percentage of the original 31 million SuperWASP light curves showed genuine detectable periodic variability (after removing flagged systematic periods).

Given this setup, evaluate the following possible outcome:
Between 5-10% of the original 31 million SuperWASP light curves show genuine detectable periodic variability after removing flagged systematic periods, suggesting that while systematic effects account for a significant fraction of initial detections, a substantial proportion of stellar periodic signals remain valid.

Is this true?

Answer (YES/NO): NO